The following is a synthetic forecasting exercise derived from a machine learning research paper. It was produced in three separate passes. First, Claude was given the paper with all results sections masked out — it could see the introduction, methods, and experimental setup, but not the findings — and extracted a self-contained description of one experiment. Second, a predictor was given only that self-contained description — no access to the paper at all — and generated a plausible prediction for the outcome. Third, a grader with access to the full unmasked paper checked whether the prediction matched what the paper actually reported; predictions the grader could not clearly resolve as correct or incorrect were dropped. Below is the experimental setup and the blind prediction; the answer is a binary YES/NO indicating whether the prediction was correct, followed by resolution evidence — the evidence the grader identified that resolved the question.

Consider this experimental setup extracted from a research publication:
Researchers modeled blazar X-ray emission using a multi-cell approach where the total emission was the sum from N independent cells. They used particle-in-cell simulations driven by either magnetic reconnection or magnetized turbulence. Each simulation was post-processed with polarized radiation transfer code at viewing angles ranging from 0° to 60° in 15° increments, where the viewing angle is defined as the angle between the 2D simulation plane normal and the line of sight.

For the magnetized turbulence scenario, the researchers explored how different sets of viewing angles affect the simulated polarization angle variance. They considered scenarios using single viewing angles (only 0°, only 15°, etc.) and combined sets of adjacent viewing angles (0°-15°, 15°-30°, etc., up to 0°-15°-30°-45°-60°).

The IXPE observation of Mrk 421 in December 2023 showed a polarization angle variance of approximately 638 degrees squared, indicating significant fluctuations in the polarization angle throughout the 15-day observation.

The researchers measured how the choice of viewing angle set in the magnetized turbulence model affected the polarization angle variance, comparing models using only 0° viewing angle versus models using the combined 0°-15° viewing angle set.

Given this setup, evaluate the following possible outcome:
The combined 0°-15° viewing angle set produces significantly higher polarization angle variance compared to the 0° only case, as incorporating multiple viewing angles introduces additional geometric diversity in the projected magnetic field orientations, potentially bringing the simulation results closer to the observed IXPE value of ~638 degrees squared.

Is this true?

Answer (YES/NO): NO